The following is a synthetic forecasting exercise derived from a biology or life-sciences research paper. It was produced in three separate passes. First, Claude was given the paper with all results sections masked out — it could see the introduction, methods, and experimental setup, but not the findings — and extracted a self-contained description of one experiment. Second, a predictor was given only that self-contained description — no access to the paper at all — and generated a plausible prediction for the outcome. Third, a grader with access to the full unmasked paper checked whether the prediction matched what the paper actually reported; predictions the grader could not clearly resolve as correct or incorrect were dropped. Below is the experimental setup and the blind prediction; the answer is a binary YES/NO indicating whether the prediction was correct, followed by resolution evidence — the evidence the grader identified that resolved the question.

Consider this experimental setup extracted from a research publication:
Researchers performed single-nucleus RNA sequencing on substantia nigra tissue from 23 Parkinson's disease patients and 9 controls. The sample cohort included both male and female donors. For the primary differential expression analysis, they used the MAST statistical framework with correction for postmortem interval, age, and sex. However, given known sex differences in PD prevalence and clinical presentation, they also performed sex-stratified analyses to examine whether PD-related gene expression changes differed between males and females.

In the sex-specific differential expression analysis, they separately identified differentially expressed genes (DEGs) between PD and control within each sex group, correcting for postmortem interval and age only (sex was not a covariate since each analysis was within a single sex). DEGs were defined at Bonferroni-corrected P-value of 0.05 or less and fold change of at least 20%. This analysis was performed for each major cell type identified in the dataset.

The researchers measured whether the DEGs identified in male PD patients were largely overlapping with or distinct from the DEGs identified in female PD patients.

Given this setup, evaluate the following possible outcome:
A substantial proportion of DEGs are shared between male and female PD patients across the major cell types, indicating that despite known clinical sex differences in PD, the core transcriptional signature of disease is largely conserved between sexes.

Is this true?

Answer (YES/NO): YES